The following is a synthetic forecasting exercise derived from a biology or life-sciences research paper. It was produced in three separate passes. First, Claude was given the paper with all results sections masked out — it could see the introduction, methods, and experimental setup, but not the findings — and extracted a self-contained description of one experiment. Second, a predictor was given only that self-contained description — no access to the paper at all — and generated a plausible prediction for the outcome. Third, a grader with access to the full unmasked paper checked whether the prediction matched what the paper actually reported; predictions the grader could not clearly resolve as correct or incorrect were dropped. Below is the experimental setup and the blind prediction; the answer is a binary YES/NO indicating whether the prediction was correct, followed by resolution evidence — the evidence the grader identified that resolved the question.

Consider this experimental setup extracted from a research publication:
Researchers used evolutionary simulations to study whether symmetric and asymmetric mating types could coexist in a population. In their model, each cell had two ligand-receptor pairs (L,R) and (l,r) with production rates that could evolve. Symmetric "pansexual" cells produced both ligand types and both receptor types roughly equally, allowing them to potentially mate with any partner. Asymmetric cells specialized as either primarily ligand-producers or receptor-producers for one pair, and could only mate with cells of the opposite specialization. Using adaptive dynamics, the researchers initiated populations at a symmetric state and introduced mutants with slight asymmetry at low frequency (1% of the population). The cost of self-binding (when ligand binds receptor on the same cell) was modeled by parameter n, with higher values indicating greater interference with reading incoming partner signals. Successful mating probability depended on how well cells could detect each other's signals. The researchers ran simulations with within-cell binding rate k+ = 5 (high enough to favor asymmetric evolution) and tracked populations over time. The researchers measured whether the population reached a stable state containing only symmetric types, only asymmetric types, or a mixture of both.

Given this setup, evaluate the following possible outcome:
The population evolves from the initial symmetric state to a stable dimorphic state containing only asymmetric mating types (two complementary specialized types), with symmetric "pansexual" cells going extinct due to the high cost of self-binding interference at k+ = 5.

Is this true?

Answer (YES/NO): YES